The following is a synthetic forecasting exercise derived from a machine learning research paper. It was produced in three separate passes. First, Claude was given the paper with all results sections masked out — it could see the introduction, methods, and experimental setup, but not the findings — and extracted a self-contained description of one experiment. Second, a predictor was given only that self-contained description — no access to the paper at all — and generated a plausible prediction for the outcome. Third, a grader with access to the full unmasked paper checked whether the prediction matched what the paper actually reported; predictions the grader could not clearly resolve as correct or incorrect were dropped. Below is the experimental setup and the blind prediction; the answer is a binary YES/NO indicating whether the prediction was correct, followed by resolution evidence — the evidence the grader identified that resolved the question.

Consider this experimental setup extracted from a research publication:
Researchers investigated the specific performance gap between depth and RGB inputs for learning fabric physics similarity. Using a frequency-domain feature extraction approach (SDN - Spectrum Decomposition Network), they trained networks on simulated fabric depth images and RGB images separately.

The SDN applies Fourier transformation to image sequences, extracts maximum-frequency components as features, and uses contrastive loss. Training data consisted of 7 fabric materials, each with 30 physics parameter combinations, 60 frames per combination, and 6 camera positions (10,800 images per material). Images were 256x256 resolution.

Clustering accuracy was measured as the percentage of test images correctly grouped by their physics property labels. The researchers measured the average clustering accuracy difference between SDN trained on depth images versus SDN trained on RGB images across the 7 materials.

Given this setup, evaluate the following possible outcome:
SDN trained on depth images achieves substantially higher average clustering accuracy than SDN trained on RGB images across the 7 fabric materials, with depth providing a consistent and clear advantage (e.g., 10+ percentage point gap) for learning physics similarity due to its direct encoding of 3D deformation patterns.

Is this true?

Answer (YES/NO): NO